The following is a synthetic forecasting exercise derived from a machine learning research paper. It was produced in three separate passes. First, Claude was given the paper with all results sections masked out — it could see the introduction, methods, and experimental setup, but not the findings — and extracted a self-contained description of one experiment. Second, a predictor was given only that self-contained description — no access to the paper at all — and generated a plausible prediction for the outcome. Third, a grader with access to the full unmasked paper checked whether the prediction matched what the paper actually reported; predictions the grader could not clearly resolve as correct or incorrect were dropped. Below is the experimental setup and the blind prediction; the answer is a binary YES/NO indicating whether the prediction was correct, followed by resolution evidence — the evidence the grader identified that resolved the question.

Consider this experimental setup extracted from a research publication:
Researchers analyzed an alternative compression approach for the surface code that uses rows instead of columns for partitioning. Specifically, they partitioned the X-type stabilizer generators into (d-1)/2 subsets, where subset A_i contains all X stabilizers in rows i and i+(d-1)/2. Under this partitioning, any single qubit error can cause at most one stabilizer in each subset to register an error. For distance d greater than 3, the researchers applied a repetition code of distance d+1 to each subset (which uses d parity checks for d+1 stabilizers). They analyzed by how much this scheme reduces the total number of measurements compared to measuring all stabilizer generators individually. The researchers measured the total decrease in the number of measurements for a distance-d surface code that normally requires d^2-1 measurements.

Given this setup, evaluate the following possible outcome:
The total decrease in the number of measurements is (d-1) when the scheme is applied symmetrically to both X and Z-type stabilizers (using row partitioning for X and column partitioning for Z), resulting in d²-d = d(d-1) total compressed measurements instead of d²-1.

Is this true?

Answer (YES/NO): YES